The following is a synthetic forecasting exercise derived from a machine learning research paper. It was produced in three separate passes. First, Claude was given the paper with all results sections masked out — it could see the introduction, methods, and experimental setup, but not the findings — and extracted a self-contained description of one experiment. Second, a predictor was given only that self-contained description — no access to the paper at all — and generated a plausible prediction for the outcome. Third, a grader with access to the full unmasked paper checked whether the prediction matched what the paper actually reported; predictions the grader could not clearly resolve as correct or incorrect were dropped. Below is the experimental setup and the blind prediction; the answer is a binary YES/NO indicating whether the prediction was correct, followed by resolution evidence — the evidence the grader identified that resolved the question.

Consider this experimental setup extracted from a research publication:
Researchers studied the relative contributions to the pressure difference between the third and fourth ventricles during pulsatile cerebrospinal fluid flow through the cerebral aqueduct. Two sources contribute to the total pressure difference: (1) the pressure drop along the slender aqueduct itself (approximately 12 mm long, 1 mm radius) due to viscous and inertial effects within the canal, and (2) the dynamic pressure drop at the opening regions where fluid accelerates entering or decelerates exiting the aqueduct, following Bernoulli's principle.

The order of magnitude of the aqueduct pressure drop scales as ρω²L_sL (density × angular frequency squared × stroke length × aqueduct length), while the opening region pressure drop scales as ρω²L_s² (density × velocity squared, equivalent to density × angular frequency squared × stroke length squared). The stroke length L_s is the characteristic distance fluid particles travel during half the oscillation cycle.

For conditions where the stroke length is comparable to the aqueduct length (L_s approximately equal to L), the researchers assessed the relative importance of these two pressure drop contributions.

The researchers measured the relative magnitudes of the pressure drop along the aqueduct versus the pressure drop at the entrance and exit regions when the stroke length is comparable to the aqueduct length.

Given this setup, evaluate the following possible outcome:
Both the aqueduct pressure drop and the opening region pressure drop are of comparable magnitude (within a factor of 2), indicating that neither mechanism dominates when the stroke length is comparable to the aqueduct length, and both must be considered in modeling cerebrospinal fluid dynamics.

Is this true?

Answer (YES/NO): YES